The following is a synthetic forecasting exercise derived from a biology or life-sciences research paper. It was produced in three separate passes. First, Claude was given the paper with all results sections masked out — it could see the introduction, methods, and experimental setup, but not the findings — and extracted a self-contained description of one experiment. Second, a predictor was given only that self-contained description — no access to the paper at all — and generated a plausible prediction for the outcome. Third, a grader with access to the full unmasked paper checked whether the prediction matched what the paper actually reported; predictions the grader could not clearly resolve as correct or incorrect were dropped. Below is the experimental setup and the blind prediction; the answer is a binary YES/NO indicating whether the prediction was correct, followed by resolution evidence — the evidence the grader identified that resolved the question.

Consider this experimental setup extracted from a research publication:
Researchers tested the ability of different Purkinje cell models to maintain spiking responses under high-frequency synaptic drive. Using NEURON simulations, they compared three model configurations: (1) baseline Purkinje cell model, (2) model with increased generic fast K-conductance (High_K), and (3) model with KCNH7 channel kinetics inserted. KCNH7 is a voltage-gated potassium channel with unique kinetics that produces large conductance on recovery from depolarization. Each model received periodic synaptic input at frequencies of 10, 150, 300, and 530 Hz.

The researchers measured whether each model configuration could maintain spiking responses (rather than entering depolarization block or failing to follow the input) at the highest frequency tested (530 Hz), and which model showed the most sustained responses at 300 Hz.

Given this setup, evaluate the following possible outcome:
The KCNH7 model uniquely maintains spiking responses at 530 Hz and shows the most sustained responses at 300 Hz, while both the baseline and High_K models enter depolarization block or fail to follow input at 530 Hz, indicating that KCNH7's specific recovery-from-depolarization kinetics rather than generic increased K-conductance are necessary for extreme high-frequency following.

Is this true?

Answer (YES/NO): NO